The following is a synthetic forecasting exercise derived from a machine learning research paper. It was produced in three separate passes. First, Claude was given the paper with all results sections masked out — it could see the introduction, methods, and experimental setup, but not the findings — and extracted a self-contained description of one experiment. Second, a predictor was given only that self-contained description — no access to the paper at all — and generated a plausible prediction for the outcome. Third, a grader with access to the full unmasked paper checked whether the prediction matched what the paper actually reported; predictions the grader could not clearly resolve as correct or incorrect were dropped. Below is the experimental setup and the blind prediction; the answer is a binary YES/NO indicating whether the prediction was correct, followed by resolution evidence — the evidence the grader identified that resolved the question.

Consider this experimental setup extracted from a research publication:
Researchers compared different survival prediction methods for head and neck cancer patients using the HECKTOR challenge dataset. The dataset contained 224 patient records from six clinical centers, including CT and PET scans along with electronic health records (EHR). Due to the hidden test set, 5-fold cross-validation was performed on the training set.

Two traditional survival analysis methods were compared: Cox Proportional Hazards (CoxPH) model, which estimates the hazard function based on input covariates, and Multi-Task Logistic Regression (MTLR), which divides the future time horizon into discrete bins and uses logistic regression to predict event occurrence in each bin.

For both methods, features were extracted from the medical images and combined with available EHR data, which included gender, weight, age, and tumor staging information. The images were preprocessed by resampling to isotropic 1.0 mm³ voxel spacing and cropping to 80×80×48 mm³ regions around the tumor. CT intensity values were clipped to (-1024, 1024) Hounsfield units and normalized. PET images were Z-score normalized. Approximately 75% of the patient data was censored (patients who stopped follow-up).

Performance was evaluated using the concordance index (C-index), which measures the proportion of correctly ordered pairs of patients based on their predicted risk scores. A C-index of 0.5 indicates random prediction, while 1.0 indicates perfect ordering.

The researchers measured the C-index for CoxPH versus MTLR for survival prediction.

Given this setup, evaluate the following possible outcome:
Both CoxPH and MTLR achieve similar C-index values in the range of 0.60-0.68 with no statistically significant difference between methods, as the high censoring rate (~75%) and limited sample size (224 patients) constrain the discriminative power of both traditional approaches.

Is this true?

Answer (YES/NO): NO